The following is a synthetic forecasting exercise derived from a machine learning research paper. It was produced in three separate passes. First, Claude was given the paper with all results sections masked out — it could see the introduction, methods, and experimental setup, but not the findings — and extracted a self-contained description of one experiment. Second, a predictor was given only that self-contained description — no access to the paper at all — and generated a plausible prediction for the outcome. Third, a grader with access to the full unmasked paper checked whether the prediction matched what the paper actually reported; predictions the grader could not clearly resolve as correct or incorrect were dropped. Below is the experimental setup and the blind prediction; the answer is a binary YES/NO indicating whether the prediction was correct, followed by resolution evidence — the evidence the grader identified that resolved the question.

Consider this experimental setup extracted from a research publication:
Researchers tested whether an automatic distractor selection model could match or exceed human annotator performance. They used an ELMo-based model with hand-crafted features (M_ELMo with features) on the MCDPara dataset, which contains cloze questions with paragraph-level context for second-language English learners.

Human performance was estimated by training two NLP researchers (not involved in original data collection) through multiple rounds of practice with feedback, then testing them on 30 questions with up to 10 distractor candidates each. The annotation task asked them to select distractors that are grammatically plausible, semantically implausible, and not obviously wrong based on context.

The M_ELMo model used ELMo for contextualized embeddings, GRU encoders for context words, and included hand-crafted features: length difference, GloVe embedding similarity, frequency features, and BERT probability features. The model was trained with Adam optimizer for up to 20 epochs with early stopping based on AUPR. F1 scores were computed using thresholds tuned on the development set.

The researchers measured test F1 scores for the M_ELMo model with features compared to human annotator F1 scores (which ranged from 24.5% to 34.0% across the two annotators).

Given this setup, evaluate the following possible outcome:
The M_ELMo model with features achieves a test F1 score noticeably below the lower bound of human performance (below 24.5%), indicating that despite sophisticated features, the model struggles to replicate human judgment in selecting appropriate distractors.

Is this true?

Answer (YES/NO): NO